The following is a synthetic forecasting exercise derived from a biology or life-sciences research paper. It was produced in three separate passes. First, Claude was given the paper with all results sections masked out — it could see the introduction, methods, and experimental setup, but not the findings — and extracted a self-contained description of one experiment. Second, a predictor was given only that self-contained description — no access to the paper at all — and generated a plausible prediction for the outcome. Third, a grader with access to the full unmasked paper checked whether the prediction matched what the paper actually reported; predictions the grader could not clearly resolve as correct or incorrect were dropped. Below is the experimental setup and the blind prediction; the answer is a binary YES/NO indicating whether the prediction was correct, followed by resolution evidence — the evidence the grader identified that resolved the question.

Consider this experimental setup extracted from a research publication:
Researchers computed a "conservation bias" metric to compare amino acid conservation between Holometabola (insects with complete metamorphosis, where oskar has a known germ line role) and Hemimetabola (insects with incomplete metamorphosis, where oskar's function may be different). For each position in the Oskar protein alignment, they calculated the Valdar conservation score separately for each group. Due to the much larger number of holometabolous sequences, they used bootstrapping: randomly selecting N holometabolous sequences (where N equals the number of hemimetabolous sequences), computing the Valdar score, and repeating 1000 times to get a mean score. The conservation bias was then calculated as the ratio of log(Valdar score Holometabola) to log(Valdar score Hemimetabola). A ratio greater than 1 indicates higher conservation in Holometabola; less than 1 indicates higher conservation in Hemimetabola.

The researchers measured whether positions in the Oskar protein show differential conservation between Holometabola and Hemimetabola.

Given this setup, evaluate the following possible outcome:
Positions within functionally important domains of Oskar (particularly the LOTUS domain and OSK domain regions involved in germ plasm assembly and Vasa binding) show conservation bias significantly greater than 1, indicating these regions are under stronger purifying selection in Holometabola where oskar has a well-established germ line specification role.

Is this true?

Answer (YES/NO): NO